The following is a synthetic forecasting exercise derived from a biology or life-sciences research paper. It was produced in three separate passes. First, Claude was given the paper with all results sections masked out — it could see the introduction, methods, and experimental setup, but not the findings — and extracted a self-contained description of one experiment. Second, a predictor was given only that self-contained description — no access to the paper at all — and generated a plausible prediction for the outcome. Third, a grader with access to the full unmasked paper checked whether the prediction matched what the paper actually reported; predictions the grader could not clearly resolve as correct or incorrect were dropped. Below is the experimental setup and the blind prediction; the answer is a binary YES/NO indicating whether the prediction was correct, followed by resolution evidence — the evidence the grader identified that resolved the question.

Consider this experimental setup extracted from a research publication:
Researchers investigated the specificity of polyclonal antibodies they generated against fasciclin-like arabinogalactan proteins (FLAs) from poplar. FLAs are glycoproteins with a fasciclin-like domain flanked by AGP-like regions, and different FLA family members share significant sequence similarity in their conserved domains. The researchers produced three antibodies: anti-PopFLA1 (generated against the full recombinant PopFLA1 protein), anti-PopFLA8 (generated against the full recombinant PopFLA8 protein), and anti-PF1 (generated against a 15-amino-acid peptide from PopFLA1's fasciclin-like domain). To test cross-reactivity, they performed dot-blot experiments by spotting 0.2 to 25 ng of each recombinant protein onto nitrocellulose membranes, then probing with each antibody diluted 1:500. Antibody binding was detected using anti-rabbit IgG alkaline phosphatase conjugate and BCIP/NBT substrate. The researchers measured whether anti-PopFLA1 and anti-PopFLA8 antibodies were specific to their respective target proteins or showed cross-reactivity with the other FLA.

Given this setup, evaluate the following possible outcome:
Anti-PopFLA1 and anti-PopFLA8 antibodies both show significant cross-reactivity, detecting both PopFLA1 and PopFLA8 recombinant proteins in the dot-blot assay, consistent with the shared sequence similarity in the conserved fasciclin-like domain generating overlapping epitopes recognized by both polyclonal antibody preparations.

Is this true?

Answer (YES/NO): YES